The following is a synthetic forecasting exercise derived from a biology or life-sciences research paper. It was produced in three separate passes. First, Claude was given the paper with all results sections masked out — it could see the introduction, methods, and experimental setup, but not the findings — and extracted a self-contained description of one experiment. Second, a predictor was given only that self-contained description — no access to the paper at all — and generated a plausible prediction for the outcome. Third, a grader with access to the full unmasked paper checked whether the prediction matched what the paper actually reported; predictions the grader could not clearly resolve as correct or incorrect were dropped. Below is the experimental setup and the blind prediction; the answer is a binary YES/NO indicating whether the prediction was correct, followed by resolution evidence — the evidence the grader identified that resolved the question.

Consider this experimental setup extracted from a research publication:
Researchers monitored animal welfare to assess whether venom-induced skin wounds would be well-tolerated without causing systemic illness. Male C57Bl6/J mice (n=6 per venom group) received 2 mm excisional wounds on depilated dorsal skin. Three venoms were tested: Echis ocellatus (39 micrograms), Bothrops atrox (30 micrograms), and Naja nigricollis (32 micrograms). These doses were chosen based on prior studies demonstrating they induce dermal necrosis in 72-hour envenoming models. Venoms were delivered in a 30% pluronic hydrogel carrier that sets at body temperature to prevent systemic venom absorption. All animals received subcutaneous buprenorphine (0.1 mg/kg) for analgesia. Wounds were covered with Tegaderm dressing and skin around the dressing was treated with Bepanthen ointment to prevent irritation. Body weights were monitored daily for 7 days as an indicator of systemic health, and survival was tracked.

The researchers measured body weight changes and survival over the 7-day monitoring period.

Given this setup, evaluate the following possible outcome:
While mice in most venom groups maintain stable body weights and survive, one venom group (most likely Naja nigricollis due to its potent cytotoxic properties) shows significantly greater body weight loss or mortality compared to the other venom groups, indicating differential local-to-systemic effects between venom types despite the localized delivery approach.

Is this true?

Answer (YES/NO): NO